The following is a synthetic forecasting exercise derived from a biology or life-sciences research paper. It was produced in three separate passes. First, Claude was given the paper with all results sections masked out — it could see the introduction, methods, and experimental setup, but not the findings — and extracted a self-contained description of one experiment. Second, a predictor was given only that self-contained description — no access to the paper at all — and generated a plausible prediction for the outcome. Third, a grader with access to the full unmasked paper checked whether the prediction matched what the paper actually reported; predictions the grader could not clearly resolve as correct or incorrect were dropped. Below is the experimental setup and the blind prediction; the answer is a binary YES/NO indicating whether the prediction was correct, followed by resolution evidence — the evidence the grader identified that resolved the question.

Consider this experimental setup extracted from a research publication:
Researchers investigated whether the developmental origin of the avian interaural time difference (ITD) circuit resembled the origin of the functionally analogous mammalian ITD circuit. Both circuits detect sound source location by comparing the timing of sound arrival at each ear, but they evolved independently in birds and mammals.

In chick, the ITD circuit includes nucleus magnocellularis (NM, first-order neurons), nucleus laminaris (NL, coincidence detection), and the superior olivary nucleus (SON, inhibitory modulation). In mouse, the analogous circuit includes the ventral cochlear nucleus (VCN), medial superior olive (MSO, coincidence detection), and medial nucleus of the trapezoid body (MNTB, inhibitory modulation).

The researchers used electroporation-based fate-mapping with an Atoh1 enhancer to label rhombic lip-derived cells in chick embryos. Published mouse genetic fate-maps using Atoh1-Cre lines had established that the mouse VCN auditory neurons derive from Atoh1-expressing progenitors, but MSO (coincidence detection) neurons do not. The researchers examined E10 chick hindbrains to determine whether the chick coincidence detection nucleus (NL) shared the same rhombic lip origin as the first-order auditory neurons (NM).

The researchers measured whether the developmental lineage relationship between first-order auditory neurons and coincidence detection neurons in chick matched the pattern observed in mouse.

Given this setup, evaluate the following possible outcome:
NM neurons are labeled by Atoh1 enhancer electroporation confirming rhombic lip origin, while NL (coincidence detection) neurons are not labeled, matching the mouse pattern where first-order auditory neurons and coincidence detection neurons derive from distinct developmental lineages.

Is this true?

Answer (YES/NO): NO